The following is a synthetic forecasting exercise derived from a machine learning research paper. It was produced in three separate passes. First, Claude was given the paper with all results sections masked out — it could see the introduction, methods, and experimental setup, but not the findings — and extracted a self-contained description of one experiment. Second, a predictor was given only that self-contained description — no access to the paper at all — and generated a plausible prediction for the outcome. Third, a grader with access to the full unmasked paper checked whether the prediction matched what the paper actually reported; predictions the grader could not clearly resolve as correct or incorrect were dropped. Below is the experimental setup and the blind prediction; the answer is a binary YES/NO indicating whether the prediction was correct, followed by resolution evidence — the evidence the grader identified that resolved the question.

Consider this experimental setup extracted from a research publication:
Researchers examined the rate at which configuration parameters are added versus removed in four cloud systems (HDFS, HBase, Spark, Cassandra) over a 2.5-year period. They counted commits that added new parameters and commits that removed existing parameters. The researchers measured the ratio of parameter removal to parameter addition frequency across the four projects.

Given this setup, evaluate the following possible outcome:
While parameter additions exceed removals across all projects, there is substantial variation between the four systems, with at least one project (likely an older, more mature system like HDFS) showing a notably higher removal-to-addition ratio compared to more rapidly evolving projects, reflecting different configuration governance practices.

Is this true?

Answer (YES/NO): NO